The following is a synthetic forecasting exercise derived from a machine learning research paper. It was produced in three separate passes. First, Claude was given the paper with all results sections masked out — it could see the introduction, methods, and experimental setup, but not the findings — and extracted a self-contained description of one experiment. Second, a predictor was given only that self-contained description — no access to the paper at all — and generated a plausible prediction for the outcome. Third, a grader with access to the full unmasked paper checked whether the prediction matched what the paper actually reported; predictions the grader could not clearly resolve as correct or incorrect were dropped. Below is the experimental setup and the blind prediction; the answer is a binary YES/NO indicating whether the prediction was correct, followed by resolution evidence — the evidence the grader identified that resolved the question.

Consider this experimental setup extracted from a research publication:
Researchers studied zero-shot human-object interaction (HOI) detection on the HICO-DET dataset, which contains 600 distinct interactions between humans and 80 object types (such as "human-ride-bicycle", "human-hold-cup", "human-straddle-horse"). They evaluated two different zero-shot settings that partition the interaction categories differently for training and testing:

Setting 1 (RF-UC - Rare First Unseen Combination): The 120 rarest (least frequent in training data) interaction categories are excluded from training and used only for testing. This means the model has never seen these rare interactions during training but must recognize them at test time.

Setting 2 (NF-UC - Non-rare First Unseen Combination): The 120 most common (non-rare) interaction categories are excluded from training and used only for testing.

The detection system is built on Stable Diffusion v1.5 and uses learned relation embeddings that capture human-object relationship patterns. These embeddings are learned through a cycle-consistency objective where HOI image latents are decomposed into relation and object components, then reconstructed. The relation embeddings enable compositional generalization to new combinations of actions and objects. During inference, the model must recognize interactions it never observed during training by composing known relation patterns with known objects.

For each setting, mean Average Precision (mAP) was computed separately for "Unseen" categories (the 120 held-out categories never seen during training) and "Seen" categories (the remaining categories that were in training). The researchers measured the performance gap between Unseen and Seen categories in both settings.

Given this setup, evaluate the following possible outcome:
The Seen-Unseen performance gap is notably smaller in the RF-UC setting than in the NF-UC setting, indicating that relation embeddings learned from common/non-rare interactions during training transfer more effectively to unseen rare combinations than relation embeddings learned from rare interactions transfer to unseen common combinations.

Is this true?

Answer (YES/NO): NO